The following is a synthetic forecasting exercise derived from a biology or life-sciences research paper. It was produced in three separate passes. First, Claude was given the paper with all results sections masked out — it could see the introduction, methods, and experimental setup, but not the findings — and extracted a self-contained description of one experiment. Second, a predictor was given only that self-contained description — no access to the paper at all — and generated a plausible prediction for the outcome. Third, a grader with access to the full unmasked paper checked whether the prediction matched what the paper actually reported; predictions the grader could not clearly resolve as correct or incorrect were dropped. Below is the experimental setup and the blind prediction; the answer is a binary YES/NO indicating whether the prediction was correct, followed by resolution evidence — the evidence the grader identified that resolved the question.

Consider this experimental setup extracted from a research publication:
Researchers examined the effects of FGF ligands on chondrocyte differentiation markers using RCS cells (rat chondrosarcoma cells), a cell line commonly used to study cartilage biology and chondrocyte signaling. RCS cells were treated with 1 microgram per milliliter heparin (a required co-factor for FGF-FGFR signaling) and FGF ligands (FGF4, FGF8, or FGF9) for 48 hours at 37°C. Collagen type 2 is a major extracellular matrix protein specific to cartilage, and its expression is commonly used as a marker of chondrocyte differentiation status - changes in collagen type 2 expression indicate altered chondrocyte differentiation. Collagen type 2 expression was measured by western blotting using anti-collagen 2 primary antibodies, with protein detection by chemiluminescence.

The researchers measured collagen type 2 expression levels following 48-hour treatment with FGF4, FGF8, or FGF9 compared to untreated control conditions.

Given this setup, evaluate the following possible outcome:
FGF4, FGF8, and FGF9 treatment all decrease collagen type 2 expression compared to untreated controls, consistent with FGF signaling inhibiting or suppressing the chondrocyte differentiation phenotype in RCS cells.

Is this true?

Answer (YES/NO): YES